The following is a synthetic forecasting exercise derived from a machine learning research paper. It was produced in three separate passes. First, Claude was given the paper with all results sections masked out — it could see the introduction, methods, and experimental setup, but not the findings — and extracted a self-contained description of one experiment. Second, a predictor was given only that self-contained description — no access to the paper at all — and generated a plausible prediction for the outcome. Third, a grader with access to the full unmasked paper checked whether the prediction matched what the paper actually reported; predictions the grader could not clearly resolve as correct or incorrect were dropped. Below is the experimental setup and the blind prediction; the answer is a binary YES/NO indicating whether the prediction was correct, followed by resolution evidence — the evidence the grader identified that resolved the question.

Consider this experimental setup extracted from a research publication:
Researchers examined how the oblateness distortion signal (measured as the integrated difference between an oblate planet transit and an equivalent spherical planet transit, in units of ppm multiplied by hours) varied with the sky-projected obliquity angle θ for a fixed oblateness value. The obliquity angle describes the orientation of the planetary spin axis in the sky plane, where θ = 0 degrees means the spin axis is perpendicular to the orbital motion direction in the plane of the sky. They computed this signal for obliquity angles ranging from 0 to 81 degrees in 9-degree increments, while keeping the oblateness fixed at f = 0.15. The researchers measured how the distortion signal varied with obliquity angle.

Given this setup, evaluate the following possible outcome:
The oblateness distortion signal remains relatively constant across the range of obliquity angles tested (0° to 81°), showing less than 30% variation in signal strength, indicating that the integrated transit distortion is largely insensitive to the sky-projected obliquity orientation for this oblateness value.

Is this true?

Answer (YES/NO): NO